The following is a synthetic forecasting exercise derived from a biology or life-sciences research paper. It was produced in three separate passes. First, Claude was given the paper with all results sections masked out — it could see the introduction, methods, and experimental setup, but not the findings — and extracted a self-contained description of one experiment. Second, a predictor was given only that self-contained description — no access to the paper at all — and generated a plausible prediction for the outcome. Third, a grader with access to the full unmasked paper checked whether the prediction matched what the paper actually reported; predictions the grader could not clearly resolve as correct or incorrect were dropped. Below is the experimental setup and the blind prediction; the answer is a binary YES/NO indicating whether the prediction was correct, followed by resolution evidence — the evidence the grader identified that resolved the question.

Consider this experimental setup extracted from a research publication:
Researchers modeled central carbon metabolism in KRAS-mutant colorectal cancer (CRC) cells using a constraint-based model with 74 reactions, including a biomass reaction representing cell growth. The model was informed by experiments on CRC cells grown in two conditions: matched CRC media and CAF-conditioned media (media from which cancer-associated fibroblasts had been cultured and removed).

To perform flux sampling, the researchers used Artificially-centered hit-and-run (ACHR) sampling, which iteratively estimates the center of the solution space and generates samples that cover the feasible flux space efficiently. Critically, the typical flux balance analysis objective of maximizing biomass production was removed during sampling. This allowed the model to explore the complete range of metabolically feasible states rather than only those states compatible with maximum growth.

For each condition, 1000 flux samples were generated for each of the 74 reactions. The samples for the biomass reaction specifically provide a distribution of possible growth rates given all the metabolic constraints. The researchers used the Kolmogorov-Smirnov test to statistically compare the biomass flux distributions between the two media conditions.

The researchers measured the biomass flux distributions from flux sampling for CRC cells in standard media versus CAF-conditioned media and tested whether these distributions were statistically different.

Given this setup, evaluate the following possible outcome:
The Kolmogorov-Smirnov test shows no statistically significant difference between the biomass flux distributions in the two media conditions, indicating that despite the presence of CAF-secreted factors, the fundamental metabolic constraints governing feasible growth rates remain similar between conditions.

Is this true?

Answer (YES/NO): NO